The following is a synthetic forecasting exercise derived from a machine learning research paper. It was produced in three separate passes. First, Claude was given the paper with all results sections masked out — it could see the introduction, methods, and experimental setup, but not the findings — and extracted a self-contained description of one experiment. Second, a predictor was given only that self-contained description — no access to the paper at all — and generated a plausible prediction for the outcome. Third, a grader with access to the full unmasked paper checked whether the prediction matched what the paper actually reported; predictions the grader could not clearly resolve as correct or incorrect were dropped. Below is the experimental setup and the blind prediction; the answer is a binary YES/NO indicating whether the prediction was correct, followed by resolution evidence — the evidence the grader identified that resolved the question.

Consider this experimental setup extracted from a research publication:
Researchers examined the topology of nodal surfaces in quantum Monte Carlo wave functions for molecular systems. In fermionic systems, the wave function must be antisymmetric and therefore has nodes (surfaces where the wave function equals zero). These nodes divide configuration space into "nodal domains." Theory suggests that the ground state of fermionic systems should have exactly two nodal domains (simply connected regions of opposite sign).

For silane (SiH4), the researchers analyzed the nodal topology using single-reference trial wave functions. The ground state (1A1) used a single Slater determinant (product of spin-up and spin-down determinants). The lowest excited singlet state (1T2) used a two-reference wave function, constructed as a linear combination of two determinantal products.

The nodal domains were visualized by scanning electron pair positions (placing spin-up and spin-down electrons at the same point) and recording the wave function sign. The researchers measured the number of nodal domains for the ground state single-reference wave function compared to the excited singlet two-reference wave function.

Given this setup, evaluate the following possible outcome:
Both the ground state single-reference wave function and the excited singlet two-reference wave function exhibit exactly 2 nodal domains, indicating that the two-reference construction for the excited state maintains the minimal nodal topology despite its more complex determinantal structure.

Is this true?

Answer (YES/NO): NO